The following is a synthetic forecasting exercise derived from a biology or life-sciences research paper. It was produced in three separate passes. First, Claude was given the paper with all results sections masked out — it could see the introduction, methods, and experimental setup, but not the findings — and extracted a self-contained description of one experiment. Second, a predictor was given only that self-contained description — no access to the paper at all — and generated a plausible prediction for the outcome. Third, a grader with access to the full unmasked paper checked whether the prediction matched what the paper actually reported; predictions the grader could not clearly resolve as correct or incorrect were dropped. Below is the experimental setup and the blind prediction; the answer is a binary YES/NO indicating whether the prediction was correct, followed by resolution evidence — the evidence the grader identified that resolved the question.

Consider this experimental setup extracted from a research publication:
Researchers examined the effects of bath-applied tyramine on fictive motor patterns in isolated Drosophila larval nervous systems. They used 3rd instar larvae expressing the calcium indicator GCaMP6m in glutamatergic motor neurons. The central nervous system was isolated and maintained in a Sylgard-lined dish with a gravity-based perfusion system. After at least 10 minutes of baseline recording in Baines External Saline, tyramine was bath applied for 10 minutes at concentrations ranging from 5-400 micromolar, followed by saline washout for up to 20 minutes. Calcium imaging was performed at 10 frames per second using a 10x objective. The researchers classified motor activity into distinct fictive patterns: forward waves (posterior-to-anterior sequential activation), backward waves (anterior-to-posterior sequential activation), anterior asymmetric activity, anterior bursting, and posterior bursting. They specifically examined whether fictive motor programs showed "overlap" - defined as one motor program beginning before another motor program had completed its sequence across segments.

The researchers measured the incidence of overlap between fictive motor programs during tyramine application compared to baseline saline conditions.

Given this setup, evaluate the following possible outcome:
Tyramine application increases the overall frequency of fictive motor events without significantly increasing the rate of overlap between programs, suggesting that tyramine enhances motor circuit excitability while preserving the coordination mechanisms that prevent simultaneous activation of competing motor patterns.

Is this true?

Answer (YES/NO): NO